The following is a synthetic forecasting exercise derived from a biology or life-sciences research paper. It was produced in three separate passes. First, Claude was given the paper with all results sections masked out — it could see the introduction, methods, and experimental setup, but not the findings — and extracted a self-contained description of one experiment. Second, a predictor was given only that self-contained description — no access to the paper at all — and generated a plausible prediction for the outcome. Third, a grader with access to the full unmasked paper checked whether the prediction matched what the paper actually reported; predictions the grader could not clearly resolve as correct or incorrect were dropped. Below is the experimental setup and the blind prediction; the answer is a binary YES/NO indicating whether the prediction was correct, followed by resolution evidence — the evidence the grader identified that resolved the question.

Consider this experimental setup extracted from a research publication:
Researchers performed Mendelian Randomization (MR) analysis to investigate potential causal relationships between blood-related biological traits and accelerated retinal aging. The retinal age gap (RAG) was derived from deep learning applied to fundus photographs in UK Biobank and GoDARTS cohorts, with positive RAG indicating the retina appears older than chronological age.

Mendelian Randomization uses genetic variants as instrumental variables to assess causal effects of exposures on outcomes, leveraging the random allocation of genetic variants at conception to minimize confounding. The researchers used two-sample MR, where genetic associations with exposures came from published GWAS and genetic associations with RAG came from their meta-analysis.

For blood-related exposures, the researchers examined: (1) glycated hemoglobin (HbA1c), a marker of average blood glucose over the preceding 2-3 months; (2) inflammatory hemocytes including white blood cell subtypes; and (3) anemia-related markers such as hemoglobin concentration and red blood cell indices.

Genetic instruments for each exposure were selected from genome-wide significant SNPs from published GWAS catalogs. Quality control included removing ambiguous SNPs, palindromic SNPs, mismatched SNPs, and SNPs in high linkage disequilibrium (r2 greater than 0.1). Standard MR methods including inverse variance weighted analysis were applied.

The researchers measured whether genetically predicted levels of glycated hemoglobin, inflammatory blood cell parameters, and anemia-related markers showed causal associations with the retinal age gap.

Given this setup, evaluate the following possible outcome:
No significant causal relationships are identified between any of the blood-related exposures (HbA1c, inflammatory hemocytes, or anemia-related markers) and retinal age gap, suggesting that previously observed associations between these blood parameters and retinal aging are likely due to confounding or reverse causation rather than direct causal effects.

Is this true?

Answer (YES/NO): NO